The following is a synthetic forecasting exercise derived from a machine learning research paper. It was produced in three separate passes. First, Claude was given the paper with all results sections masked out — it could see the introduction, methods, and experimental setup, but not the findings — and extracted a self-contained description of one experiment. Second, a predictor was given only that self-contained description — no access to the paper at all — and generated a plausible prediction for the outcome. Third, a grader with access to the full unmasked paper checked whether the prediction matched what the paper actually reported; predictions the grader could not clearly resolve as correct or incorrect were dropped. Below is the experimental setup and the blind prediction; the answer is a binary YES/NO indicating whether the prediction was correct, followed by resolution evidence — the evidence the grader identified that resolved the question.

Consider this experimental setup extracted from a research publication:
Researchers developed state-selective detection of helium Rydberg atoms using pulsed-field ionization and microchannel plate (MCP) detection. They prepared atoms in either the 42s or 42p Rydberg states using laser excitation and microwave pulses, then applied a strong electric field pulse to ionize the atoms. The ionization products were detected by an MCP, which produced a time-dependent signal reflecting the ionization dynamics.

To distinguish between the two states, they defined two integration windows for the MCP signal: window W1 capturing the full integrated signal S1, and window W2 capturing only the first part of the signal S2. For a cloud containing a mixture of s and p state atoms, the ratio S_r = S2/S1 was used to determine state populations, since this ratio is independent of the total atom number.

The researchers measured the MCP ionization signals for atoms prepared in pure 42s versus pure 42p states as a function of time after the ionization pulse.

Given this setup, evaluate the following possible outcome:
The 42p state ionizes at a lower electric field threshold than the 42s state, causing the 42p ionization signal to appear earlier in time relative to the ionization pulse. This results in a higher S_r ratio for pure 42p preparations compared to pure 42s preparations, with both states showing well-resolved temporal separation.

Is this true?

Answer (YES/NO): NO